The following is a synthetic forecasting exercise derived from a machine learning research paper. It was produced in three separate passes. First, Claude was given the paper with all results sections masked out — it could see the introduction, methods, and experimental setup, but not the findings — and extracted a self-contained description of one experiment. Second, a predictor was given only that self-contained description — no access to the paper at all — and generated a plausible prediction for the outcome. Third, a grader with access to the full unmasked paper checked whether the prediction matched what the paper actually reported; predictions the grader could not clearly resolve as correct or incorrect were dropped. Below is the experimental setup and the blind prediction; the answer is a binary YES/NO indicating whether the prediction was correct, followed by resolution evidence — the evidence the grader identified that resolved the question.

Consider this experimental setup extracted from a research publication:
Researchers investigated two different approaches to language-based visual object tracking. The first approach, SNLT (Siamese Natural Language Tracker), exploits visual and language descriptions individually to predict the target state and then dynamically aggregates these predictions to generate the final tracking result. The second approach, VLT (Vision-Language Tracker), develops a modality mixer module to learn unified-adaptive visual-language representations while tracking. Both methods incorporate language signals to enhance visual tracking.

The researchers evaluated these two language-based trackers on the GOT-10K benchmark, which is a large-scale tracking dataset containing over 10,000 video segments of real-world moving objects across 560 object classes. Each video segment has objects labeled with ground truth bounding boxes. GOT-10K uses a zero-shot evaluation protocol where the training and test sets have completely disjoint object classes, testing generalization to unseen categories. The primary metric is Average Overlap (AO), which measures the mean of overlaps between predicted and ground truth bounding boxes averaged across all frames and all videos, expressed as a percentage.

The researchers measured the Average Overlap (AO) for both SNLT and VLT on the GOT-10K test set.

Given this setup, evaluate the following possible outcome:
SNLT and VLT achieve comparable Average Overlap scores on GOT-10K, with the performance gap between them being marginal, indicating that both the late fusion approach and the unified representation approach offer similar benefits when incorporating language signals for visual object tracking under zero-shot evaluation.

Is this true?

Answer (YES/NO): NO